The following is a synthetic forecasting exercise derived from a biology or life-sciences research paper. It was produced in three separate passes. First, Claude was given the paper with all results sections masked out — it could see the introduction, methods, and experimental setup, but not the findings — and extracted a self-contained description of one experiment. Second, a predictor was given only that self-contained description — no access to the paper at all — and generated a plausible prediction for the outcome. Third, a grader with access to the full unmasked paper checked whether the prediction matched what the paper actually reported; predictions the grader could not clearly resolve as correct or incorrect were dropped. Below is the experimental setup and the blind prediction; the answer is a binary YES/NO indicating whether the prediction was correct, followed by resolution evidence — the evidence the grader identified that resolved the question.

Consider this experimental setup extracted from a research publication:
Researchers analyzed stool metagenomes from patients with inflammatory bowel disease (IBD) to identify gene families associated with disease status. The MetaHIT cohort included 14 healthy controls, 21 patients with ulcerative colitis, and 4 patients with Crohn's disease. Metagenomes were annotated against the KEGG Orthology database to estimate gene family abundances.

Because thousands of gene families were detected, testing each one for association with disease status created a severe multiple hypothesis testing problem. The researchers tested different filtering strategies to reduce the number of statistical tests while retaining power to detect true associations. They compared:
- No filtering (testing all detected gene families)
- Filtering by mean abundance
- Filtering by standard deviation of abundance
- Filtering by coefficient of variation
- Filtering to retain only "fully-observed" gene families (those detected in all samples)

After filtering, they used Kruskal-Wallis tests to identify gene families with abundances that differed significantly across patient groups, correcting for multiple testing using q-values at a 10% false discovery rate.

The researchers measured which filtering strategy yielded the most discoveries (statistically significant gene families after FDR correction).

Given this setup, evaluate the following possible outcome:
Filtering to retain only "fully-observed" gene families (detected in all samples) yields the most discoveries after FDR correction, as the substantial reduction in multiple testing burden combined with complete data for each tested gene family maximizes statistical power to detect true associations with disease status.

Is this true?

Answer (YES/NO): YES